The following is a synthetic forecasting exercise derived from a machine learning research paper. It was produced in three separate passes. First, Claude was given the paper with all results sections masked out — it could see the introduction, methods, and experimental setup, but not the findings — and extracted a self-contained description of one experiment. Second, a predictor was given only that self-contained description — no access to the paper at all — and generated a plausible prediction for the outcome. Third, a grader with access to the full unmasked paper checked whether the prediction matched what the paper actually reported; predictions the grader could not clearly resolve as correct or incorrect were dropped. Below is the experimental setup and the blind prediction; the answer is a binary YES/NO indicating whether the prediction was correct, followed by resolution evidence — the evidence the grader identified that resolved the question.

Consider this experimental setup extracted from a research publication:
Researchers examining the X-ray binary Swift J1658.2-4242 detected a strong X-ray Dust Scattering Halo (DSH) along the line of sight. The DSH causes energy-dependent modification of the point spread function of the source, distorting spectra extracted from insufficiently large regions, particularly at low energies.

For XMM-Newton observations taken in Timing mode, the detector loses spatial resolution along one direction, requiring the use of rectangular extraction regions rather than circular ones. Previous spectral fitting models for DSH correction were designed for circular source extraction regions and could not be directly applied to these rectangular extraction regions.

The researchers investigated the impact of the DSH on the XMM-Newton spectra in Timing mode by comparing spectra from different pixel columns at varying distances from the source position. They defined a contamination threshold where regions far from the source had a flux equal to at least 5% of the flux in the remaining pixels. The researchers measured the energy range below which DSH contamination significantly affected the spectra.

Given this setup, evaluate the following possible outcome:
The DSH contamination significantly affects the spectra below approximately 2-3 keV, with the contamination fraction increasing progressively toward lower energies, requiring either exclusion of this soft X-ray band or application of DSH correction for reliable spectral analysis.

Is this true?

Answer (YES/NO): YES